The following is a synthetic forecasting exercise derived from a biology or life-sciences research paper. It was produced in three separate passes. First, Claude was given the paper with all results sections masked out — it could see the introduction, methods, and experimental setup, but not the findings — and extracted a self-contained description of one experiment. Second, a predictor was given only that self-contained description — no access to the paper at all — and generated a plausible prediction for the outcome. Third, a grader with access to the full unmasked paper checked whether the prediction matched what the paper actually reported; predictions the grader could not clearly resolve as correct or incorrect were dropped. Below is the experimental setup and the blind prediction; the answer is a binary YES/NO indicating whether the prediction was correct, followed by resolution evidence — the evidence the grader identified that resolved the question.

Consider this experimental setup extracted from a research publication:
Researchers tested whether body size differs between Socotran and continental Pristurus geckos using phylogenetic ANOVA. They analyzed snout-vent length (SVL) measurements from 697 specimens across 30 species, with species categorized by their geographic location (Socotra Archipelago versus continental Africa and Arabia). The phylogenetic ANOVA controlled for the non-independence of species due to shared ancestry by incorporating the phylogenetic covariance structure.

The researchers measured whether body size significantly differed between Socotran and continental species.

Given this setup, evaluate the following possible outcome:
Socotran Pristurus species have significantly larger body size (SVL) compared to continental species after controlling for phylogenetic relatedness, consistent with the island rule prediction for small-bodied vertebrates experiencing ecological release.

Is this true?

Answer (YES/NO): NO